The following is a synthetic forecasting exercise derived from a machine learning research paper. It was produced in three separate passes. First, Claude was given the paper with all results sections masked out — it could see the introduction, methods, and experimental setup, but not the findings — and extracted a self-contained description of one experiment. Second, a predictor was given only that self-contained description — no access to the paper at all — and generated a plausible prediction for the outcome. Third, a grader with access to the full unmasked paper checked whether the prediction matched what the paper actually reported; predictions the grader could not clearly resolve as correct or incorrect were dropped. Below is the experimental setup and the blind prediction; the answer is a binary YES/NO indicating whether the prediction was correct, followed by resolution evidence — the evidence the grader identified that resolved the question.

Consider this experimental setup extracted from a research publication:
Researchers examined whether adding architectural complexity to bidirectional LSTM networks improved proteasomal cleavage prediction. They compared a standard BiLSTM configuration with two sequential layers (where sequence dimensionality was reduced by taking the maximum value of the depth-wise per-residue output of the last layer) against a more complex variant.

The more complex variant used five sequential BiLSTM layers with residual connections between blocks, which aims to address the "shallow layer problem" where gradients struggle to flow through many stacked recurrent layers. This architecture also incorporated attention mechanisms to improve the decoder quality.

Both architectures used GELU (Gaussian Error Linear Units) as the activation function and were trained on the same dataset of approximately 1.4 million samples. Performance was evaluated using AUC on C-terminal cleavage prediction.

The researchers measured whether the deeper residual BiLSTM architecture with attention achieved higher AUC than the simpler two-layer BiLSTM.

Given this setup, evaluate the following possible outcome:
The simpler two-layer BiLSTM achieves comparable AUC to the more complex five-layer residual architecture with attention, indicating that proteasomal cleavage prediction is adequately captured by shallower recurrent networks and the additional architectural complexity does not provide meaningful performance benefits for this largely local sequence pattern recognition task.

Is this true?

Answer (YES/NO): YES